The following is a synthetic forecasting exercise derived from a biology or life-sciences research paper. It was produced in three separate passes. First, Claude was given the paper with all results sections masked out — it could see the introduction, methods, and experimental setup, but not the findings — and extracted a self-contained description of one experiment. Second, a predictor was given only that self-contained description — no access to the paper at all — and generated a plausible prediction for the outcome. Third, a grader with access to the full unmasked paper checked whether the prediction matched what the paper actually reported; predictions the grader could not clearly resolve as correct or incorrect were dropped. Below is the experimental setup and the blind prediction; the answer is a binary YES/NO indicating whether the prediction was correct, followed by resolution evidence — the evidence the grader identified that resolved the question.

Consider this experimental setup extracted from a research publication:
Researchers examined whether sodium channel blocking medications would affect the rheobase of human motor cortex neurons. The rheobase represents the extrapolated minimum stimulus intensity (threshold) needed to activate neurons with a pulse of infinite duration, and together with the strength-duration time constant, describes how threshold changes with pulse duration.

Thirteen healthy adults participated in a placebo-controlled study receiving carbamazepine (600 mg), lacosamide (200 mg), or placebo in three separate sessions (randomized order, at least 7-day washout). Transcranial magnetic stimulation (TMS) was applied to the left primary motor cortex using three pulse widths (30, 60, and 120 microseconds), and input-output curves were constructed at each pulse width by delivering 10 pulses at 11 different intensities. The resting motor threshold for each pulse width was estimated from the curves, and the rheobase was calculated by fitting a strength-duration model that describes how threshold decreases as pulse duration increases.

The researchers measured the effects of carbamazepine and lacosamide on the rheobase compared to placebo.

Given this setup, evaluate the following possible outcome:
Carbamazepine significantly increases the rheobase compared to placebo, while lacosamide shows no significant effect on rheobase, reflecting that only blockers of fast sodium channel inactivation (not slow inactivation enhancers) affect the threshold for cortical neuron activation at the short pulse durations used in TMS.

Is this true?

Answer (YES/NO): NO